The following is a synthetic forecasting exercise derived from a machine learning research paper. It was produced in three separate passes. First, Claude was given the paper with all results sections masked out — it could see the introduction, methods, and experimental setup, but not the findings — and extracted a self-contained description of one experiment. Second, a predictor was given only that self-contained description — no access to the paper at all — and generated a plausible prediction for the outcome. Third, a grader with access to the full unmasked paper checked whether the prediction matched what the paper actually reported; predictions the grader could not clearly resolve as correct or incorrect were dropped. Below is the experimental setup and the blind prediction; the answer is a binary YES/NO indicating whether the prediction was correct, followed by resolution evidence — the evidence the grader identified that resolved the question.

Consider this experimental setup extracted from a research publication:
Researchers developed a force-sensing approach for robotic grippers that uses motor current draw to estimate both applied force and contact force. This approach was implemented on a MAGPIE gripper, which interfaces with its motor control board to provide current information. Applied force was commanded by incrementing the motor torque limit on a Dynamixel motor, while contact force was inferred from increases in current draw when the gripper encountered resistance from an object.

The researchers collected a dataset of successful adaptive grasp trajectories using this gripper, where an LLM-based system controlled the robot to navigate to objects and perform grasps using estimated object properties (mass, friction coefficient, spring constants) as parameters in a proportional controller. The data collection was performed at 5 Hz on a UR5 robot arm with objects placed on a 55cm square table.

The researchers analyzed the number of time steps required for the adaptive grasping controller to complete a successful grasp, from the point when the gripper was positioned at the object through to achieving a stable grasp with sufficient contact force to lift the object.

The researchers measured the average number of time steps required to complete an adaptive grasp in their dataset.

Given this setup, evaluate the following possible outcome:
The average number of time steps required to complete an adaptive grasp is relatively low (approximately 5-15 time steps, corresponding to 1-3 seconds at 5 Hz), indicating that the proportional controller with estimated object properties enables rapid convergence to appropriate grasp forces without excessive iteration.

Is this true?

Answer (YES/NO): YES